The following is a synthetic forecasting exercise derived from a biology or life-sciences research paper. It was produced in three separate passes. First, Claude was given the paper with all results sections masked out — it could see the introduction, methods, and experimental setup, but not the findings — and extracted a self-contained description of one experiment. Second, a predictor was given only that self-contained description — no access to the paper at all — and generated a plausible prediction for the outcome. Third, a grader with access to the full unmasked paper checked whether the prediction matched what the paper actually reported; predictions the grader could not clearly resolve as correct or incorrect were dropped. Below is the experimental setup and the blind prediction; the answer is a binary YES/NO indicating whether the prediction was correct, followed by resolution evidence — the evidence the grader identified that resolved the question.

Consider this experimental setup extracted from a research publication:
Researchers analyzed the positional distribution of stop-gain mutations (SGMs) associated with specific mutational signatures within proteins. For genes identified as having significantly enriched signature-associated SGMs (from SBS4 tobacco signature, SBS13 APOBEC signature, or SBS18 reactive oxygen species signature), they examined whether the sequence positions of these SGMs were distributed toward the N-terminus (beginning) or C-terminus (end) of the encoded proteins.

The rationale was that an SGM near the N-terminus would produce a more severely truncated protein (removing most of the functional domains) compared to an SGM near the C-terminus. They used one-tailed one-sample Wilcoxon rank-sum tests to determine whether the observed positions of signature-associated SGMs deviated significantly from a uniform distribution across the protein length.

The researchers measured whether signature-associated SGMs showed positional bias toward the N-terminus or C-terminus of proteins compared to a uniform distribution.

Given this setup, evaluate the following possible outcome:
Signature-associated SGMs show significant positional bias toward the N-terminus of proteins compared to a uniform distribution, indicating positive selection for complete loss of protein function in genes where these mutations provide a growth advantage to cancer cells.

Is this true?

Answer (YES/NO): NO